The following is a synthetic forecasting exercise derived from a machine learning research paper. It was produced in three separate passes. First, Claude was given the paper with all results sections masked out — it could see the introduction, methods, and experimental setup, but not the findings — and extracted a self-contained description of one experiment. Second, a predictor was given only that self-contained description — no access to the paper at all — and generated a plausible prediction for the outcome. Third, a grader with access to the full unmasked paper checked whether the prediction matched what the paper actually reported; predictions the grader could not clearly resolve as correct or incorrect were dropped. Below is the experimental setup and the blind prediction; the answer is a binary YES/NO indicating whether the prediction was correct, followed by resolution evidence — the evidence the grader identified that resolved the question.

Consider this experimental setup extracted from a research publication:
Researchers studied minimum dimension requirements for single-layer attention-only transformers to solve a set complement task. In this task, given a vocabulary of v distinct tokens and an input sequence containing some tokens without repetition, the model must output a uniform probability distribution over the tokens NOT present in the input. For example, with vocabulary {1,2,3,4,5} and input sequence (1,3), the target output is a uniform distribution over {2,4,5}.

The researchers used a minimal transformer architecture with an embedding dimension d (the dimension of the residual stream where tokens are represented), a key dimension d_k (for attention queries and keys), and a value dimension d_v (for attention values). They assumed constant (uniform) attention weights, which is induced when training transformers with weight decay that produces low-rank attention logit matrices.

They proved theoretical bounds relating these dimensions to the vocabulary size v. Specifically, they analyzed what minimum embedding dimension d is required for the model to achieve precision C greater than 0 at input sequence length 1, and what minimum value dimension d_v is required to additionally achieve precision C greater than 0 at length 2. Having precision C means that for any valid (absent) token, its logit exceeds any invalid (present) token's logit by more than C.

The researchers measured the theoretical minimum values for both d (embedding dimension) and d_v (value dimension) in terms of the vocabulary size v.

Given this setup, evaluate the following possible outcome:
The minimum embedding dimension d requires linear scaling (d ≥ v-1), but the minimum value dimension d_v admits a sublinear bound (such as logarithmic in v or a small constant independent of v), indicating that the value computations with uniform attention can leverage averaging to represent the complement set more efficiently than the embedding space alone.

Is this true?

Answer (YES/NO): NO